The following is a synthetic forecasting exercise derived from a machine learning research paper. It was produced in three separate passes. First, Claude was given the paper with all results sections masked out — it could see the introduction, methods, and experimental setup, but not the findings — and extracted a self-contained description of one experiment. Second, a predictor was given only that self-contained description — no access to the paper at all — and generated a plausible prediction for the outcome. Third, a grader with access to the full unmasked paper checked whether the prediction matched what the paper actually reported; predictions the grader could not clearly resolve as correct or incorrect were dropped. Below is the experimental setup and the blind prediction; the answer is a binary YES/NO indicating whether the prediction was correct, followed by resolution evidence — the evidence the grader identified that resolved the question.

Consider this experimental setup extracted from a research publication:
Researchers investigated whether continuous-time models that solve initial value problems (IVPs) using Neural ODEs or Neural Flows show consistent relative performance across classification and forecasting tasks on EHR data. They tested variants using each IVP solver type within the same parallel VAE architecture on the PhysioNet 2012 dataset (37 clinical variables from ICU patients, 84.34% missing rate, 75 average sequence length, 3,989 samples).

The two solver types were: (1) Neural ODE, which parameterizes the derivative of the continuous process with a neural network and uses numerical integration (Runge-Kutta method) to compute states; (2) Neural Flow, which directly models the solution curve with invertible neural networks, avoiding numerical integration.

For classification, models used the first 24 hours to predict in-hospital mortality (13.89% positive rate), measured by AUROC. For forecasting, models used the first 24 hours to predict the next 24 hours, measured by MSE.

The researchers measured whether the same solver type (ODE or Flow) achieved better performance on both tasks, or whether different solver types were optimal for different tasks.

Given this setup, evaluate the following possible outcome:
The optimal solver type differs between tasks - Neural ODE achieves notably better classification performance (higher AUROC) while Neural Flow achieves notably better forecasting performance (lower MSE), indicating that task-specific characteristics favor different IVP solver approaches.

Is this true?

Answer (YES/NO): NO